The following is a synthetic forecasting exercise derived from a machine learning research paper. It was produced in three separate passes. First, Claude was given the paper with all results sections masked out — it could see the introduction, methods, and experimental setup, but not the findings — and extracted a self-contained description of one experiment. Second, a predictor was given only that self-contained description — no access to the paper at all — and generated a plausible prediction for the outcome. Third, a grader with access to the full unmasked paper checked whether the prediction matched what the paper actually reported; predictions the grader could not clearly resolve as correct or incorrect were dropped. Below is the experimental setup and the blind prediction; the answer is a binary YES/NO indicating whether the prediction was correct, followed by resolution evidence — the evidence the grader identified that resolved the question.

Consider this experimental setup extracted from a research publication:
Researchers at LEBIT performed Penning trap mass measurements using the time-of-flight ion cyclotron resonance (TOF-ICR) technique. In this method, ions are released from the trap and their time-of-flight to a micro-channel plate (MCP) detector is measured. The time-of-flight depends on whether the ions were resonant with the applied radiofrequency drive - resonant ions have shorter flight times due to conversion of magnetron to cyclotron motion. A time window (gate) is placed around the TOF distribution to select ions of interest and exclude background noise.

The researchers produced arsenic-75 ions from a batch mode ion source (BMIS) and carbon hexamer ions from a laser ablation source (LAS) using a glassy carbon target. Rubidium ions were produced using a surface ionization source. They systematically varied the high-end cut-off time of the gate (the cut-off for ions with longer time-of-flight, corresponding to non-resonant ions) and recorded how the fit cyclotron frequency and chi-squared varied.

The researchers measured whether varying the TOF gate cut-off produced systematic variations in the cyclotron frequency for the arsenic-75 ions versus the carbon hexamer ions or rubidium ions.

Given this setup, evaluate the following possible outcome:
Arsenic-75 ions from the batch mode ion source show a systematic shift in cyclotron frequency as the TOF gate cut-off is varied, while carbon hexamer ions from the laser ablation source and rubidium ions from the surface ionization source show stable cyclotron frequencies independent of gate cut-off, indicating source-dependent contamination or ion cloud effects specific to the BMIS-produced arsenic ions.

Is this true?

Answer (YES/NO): YES